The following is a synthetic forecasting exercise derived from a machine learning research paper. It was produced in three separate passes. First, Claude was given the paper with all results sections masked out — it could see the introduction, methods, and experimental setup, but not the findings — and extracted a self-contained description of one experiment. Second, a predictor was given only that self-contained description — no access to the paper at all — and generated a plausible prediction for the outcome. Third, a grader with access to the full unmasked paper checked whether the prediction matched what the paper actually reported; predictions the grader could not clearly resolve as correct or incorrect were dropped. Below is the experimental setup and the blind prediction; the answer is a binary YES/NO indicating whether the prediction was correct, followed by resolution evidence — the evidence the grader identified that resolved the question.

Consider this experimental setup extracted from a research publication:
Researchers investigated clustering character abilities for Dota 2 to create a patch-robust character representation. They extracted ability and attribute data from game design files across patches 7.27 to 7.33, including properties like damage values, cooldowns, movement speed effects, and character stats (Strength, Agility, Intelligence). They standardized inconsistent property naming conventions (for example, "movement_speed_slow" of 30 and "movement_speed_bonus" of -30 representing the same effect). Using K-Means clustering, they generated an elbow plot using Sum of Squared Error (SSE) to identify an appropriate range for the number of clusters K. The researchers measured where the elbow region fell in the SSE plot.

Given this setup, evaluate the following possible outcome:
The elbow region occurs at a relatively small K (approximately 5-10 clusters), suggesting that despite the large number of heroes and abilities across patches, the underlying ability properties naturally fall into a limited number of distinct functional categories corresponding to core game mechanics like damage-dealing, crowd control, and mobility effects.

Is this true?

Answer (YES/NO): NO